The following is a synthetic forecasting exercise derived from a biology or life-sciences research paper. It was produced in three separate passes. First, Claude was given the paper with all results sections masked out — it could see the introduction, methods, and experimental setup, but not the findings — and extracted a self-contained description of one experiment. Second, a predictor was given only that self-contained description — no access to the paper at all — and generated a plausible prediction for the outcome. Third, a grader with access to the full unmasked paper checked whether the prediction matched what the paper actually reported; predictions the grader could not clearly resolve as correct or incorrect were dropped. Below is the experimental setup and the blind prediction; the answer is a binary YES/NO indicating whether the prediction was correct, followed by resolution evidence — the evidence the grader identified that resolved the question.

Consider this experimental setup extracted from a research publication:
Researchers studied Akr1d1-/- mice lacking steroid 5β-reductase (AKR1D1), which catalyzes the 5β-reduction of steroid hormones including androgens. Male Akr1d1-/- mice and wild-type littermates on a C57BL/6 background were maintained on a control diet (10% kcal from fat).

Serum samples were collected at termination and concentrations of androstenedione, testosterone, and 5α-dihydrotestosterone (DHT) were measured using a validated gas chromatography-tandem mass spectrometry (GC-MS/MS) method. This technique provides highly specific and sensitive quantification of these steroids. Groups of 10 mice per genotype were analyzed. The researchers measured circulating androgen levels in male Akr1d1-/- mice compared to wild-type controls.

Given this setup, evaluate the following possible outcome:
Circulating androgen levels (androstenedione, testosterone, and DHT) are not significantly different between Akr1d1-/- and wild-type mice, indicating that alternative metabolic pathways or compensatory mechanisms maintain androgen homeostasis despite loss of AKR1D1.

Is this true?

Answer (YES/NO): YES